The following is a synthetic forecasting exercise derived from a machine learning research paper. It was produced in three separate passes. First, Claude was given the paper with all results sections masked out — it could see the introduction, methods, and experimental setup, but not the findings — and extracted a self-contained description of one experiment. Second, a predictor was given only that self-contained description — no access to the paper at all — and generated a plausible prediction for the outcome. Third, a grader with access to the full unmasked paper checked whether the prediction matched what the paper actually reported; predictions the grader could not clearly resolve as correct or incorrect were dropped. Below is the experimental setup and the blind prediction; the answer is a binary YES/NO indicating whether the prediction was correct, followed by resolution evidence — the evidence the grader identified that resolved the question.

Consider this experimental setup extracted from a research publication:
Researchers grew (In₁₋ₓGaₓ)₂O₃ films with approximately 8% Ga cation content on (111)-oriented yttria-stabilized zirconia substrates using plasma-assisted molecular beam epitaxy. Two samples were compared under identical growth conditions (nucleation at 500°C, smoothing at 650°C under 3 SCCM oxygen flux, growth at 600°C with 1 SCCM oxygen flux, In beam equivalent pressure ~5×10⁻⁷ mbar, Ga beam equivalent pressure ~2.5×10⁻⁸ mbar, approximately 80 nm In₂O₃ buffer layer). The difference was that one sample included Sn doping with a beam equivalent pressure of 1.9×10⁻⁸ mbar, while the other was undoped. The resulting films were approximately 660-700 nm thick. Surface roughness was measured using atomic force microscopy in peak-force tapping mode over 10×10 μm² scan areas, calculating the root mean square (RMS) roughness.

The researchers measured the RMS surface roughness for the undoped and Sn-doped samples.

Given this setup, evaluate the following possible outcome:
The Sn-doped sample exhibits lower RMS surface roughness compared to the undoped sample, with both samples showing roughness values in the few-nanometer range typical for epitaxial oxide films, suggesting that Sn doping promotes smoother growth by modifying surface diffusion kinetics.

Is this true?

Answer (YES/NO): NO